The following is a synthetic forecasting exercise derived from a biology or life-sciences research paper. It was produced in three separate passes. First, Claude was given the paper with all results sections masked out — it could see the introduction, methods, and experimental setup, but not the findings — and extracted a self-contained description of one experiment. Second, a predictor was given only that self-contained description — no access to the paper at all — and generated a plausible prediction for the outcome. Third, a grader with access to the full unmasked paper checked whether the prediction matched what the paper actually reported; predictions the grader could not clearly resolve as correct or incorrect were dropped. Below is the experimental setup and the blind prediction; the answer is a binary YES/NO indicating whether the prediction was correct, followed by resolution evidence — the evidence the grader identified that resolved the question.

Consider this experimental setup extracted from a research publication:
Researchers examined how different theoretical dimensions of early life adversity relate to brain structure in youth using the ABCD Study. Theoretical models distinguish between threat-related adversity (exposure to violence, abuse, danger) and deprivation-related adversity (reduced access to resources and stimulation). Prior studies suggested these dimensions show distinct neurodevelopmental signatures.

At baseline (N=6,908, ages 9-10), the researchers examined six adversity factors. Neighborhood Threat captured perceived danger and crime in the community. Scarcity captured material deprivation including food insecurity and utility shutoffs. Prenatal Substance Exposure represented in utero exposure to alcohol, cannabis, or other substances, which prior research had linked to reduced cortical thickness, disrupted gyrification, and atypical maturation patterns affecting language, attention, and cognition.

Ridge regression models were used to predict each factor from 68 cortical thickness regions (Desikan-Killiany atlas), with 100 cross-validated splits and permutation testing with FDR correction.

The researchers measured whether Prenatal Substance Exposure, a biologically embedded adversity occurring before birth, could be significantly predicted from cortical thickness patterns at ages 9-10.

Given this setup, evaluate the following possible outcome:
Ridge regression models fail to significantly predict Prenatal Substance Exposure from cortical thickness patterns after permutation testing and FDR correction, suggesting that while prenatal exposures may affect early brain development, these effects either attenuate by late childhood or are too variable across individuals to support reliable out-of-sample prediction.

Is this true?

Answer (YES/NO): YES